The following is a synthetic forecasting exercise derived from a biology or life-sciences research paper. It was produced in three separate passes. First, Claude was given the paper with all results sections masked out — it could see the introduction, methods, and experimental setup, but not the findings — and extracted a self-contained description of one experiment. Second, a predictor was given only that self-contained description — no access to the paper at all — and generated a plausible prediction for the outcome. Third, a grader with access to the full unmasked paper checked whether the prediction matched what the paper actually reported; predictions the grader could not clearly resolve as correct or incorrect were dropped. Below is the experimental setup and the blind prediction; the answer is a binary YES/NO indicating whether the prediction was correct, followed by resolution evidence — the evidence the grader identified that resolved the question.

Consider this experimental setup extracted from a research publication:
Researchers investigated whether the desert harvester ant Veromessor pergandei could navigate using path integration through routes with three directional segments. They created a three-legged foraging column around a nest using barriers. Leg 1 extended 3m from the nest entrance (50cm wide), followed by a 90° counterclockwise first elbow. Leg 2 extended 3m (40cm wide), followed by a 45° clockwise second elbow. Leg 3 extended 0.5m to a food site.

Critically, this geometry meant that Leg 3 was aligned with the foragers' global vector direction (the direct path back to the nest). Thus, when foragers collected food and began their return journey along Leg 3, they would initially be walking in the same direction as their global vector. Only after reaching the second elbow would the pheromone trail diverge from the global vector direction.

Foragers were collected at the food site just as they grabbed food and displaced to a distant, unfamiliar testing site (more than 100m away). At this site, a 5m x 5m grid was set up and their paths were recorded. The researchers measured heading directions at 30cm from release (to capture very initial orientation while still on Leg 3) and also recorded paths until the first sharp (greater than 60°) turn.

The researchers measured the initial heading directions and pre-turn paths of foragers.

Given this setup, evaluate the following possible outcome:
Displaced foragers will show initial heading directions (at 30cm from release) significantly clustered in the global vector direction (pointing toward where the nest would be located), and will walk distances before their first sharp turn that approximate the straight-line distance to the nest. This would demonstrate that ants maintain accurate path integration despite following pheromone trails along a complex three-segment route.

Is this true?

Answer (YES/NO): NO